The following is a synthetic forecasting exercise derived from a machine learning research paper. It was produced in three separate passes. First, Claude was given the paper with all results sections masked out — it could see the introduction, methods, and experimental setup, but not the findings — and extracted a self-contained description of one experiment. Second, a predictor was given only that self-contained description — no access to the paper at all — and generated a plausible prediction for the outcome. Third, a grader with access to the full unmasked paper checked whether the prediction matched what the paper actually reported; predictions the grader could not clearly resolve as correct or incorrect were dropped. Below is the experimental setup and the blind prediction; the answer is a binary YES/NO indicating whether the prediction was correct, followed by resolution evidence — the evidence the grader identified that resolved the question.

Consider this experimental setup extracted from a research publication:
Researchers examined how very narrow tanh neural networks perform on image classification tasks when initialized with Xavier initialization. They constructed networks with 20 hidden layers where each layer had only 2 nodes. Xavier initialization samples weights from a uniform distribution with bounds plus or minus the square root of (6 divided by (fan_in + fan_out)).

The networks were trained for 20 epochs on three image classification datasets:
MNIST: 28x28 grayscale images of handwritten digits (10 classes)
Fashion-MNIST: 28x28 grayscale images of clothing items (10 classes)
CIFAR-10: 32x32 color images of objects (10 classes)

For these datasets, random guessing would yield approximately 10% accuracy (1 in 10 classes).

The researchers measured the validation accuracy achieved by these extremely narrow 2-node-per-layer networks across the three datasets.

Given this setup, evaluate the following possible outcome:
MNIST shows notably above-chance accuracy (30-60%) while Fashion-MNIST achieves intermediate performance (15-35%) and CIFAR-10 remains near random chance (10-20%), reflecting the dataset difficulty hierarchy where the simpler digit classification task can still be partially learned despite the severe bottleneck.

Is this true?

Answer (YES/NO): NO